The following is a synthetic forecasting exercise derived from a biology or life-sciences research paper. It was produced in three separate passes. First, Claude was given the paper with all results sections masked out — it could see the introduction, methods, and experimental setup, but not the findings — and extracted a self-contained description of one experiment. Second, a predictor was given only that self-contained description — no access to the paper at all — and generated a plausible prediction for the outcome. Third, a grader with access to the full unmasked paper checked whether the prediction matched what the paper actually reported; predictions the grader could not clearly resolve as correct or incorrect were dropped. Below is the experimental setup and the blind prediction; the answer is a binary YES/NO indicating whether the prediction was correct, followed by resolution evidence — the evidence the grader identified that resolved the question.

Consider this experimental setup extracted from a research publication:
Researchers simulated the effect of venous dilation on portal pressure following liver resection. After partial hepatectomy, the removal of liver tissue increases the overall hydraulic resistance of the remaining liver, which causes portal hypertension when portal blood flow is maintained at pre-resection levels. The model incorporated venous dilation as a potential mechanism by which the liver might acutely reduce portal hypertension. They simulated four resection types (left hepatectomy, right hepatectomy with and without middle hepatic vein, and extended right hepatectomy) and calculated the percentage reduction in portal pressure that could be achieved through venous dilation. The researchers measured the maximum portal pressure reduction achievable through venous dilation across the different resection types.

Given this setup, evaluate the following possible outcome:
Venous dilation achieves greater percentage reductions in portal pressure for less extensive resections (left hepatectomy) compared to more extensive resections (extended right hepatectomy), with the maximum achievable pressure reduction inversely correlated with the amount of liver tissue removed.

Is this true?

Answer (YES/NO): NO